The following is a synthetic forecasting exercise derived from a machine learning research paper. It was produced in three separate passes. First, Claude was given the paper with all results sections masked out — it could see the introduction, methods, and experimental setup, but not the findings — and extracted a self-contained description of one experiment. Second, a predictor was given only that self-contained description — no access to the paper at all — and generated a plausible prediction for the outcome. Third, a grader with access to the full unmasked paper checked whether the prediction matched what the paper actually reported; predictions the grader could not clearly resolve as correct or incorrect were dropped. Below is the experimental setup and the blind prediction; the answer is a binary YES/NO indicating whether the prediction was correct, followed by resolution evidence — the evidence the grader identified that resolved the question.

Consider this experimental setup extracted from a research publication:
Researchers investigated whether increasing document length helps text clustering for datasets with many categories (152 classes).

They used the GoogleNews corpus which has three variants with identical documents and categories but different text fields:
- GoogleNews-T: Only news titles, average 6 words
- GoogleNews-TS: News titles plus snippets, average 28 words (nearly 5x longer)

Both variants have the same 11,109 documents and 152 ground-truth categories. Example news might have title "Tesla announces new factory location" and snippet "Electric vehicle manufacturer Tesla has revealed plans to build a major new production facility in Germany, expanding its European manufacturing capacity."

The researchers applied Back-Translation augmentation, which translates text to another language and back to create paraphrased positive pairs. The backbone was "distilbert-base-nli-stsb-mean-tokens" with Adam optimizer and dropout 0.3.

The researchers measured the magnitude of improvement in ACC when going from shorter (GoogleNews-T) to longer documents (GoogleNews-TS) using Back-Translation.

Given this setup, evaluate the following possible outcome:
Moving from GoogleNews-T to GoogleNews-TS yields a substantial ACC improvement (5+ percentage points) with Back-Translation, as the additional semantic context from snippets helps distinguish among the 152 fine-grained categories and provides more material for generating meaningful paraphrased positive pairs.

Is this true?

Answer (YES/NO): YES